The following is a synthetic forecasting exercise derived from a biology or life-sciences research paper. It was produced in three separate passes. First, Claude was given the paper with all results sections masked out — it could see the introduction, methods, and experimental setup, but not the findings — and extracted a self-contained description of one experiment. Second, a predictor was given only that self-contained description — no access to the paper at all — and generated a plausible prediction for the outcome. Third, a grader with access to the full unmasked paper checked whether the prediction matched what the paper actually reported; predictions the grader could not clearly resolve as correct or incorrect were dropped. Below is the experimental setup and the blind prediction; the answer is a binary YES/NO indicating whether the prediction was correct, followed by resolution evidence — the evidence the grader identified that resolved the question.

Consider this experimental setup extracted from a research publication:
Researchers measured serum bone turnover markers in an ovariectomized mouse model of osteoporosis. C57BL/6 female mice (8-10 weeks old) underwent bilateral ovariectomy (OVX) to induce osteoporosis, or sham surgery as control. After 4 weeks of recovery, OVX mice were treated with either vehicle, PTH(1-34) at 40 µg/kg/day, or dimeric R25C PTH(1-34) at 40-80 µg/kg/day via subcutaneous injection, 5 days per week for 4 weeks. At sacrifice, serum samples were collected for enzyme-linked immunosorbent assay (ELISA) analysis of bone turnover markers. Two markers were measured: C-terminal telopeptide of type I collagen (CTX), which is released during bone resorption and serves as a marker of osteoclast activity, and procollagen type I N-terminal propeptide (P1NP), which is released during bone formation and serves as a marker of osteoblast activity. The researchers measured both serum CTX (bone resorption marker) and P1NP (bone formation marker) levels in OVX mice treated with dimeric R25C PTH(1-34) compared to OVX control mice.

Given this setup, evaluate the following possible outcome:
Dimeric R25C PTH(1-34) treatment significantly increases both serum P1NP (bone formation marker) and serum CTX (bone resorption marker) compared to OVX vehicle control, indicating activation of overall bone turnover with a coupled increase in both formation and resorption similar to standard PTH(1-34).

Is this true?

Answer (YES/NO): NO